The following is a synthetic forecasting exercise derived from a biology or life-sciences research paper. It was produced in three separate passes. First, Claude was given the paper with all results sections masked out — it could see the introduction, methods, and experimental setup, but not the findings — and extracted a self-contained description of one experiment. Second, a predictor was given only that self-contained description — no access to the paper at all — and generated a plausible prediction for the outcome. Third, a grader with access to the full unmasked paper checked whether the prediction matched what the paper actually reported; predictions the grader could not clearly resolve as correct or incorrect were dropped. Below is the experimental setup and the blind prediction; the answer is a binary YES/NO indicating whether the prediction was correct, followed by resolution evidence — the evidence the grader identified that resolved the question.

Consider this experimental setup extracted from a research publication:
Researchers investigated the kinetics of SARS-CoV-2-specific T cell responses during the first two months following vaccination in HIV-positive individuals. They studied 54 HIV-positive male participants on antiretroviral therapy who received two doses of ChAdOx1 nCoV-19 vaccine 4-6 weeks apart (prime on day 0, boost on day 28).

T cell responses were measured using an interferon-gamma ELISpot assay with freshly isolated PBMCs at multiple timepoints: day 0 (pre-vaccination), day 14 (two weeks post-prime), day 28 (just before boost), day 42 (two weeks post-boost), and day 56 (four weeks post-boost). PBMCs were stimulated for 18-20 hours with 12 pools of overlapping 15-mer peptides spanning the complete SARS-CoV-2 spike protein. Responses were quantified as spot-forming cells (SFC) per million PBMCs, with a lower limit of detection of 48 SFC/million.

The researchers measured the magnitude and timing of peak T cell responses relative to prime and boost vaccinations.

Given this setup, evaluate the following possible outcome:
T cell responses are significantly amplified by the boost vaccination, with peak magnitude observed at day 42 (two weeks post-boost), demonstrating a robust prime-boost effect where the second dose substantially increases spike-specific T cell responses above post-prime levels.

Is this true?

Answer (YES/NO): NO